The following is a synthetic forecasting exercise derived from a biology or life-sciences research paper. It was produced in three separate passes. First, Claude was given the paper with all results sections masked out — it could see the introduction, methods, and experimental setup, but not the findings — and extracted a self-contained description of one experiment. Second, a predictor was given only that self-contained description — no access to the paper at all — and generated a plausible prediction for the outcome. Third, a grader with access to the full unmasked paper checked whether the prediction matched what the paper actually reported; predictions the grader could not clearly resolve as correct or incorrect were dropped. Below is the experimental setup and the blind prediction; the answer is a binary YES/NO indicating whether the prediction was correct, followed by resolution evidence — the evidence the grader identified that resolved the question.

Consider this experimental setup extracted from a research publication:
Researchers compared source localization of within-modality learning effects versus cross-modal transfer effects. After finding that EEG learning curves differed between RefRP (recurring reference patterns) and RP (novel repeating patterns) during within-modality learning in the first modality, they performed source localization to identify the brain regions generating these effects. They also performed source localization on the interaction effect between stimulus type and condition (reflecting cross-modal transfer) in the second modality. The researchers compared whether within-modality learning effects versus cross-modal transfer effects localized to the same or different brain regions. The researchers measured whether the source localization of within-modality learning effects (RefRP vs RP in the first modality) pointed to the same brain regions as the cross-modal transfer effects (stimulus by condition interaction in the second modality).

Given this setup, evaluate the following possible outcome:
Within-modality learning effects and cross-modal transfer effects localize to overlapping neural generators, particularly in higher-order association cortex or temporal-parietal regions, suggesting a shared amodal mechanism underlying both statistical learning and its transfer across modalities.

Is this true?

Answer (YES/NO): NO